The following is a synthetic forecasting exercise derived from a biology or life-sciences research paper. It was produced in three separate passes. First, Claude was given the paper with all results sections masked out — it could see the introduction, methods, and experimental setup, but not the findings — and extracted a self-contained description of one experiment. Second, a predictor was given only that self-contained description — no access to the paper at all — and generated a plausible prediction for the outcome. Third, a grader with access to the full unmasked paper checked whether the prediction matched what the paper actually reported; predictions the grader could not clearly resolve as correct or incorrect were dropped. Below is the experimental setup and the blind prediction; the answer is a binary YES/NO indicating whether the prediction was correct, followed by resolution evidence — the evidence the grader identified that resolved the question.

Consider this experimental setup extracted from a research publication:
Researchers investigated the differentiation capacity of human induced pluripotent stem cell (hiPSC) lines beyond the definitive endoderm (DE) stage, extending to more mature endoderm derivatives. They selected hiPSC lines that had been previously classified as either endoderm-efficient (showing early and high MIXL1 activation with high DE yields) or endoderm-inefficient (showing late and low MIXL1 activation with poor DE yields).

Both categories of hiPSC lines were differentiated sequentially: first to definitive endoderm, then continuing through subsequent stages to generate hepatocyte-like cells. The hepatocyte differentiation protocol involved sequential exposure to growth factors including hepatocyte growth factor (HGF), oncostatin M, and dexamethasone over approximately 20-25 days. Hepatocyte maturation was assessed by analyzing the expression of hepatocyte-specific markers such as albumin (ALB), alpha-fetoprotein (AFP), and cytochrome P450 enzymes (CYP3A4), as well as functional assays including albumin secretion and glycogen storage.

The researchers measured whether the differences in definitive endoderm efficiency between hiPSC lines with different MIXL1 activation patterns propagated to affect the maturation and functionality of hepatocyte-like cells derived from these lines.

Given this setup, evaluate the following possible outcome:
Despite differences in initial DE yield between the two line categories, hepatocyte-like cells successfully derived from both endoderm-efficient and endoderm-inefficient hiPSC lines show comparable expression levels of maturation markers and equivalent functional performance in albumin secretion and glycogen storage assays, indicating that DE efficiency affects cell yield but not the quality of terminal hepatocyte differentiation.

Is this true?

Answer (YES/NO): NO